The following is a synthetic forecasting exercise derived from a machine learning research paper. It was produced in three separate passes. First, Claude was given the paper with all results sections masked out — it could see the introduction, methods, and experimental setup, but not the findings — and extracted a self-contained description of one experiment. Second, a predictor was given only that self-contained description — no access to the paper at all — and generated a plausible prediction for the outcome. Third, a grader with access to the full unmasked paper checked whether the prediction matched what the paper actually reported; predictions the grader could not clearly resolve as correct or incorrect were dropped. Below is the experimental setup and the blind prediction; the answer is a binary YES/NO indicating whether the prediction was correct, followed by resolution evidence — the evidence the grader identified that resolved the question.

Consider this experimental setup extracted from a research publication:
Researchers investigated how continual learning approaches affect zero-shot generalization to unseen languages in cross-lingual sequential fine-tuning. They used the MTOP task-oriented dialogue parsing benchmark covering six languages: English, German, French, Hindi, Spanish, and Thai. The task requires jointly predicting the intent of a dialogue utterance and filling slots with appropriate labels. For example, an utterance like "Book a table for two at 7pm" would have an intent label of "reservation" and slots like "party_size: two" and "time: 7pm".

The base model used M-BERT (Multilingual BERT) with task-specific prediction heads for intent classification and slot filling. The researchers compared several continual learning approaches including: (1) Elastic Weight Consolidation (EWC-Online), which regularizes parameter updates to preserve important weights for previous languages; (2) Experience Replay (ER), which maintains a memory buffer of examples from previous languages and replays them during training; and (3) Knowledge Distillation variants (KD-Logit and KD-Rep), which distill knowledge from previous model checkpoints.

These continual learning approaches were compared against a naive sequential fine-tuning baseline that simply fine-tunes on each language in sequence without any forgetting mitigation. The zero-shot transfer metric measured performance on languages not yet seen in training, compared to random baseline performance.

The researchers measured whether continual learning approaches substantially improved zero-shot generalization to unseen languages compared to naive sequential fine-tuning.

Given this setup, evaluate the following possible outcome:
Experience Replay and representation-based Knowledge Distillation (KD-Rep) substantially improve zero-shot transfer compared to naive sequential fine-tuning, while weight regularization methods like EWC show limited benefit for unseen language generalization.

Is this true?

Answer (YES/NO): NO